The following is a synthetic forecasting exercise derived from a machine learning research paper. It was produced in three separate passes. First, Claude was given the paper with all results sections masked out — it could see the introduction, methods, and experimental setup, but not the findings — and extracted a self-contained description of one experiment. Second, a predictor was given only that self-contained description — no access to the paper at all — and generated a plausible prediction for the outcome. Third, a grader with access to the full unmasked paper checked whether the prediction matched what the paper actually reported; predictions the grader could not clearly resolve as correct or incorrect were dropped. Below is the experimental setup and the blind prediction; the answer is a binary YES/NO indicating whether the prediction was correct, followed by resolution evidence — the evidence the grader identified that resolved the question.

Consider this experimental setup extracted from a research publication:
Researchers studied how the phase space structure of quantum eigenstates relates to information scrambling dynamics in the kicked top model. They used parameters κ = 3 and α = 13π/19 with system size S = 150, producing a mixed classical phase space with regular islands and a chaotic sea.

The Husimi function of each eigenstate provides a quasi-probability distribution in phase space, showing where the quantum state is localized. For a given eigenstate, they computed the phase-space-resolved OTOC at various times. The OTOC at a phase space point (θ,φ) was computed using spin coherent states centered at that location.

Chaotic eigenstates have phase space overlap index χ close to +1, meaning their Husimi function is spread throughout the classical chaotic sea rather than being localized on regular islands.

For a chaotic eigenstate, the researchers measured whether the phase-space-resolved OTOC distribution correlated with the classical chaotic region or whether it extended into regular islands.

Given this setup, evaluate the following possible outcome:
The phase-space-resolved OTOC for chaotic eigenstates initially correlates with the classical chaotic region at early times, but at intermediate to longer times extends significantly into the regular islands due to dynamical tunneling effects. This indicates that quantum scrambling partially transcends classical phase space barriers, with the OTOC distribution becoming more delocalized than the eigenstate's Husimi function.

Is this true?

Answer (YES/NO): NO